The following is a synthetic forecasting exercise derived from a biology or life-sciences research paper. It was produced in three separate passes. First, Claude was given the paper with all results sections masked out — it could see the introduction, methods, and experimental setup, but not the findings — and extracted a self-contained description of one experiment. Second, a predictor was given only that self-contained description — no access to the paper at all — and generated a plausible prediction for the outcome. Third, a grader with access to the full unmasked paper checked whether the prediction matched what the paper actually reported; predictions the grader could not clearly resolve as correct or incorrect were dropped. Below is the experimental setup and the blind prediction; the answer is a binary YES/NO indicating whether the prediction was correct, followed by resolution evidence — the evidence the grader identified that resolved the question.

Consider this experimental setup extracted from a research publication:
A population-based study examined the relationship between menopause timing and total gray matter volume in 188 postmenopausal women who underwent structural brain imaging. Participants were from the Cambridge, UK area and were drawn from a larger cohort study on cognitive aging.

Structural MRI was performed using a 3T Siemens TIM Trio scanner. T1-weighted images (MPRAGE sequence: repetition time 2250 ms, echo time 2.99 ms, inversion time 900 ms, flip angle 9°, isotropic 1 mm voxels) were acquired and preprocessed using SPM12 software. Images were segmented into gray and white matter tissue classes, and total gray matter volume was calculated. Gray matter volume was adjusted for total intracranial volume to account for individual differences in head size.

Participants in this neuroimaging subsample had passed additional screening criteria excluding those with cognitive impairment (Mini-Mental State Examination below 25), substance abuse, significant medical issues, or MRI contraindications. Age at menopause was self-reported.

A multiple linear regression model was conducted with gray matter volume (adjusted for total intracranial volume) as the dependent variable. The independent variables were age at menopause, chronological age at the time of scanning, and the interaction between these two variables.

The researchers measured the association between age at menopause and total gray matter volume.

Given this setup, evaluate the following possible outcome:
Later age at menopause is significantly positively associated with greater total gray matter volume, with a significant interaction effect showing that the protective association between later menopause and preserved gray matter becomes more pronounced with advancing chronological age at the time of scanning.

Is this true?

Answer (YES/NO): NO